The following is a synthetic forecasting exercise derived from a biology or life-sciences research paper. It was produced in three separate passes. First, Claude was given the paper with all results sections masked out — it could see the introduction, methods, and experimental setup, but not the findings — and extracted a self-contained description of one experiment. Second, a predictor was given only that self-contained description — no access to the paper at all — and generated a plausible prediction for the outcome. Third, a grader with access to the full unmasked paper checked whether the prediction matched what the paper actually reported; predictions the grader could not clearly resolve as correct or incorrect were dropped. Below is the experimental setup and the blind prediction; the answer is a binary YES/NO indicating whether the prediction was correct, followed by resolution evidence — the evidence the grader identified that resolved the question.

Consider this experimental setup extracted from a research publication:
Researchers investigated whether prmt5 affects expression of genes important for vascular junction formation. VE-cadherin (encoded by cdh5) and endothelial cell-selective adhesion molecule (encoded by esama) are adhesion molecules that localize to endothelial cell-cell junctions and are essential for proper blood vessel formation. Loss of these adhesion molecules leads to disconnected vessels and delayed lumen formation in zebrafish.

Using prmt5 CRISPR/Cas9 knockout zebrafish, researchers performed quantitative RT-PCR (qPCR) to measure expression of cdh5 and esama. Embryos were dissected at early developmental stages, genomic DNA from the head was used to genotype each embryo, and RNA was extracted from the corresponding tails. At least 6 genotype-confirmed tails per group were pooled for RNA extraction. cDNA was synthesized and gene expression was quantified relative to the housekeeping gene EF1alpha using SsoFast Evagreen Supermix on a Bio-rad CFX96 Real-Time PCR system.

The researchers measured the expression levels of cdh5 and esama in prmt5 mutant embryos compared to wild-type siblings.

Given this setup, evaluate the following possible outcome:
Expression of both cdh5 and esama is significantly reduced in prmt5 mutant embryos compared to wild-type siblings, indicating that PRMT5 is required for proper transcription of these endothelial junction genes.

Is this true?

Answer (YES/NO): YES